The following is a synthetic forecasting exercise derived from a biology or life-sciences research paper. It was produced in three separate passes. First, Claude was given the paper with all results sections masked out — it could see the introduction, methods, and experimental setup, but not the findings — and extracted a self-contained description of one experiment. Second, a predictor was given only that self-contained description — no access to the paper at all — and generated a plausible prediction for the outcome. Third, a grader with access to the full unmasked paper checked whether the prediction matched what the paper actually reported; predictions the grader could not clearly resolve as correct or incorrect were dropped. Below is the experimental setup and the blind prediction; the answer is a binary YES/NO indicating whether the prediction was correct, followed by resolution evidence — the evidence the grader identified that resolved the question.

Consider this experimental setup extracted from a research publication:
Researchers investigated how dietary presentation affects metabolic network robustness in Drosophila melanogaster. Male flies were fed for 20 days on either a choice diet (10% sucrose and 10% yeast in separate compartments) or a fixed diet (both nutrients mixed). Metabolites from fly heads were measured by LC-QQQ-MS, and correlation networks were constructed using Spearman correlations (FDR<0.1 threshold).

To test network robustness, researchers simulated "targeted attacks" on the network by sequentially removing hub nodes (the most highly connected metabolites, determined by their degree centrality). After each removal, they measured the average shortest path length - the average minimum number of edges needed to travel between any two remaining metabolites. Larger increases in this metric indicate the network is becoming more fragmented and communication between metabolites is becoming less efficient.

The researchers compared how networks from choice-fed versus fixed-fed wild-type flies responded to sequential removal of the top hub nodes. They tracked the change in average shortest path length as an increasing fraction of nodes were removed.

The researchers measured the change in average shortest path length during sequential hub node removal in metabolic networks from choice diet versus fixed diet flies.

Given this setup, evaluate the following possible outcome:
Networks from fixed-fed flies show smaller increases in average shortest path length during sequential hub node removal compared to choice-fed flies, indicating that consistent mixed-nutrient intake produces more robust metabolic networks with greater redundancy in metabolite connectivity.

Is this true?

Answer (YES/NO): YES